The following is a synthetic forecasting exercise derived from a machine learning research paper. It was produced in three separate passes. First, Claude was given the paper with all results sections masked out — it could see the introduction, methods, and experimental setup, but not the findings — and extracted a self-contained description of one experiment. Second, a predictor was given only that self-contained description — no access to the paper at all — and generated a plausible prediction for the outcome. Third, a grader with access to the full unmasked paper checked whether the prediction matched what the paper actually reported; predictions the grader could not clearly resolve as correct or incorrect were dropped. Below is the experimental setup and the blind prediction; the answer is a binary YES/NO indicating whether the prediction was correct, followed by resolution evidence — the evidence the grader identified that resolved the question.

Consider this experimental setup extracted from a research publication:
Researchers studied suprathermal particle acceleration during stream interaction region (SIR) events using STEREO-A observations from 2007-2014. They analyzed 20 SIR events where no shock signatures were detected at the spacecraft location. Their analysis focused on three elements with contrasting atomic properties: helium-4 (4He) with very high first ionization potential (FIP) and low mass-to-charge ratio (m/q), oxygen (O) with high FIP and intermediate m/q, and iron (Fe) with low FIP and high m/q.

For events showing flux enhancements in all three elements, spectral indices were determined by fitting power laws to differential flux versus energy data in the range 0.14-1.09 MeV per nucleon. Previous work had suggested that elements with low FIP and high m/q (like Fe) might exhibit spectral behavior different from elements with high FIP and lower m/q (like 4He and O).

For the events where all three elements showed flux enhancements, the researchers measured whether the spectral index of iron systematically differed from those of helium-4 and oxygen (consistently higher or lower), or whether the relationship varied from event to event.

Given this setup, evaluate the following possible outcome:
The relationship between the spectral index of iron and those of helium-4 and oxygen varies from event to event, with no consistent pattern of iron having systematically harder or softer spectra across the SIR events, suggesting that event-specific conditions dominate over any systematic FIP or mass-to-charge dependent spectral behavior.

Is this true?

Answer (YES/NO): NO